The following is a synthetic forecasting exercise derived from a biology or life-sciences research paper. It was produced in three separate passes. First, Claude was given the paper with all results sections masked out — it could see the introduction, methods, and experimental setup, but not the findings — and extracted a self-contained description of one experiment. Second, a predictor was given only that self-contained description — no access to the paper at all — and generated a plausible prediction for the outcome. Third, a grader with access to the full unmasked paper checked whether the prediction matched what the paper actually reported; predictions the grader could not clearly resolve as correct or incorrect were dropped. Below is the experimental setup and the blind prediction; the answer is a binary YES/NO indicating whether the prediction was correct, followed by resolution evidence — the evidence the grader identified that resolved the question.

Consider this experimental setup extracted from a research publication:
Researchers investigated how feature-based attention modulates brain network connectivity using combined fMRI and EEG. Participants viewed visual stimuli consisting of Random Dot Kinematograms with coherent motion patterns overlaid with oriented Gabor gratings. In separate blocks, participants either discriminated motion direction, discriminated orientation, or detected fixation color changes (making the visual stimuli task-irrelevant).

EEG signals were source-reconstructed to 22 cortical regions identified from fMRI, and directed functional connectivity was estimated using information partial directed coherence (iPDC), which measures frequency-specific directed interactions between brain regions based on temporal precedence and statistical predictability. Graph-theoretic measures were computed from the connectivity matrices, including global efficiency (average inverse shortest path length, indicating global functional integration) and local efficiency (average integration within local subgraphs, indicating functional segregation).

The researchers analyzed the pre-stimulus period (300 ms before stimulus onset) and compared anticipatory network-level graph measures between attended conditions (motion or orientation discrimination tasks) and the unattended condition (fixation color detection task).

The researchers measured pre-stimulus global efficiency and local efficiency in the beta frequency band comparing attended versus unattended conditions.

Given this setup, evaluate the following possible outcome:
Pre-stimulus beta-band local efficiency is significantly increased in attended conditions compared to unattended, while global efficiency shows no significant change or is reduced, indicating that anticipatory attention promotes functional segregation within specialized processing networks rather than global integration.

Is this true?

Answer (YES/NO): NO